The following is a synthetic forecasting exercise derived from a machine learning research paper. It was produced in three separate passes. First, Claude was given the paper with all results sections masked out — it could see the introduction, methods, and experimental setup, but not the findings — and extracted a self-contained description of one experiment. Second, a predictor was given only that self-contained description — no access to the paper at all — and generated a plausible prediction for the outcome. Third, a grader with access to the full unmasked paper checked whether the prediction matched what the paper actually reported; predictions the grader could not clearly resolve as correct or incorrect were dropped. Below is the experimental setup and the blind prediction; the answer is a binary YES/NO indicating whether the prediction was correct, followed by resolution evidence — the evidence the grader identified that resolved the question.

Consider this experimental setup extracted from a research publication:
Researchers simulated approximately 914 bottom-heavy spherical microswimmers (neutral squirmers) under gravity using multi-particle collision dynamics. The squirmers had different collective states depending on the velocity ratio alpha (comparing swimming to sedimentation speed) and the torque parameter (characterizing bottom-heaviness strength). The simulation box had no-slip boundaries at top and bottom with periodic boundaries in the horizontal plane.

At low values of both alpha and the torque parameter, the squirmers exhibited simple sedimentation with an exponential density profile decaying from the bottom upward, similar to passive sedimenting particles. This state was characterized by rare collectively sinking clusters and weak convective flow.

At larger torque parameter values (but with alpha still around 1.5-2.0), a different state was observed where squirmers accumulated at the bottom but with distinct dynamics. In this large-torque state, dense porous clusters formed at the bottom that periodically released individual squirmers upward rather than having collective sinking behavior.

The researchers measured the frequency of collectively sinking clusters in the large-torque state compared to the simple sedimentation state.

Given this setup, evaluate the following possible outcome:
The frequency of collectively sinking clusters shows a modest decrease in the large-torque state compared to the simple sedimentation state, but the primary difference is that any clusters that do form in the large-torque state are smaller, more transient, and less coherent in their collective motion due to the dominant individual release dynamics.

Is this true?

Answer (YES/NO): NO